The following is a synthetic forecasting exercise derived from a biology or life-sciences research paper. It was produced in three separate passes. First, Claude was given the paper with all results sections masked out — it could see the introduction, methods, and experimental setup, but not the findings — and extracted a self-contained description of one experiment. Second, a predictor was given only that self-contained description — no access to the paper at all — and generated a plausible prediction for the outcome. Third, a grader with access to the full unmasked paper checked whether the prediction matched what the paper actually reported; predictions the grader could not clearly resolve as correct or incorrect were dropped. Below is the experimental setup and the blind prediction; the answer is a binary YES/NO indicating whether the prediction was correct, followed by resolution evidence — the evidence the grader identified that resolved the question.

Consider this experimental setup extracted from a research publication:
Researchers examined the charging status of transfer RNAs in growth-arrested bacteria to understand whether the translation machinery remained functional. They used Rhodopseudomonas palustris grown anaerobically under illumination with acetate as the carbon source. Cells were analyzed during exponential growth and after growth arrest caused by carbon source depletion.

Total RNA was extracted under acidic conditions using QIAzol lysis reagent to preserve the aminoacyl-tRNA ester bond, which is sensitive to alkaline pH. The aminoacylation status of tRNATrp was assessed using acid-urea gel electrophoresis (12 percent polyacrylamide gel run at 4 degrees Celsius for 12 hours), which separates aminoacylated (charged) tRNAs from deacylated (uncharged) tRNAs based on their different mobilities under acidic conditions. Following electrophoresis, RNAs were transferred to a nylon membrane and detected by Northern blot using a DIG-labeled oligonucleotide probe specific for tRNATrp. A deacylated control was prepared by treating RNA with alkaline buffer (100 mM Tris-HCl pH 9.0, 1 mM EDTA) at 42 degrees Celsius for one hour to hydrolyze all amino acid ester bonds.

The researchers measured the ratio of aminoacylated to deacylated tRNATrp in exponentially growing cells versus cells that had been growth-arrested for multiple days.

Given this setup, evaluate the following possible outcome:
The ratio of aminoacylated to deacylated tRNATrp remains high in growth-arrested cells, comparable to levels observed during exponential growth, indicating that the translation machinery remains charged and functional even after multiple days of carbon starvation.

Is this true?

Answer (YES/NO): NO